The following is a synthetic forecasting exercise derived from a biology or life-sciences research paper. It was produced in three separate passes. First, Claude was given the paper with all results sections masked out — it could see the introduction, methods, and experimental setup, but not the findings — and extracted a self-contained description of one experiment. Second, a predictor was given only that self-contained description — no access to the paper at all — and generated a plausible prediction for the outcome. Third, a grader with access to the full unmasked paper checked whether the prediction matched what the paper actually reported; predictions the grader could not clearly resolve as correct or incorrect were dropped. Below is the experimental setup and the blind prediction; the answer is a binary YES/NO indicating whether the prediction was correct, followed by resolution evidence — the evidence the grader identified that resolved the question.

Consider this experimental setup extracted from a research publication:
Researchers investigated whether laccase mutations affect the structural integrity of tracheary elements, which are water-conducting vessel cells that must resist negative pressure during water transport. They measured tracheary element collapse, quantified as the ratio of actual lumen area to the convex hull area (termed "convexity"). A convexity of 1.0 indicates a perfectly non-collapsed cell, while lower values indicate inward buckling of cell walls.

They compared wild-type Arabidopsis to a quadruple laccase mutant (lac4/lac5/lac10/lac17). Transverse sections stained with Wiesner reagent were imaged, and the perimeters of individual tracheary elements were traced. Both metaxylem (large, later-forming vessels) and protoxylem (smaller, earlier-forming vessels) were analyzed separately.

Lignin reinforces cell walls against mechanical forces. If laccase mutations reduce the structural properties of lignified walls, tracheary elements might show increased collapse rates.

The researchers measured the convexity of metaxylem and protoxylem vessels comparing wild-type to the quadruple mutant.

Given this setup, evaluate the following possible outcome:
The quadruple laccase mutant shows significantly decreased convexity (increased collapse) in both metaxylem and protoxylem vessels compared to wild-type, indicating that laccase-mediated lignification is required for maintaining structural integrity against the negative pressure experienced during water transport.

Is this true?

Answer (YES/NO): NO